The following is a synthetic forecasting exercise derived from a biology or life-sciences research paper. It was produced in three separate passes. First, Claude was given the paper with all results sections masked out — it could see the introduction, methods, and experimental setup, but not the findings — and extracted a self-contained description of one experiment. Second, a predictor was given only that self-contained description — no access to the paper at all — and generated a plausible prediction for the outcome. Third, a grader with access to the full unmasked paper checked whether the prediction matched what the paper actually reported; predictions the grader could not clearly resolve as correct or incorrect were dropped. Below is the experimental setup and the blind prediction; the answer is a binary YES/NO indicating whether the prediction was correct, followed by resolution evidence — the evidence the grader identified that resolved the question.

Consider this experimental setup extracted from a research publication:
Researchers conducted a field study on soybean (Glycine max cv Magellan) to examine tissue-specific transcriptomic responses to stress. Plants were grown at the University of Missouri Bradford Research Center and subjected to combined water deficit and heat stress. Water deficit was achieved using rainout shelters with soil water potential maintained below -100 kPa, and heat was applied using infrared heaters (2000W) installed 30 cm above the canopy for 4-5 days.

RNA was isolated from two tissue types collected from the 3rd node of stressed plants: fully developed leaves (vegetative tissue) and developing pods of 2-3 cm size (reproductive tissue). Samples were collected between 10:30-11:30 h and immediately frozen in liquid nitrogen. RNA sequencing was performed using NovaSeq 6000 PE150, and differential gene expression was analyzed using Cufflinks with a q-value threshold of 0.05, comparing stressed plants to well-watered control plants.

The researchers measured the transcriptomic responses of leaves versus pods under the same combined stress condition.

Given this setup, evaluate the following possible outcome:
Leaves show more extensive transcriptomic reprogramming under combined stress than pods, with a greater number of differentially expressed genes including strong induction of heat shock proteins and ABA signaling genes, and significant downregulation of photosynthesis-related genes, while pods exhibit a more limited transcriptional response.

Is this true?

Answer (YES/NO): NO